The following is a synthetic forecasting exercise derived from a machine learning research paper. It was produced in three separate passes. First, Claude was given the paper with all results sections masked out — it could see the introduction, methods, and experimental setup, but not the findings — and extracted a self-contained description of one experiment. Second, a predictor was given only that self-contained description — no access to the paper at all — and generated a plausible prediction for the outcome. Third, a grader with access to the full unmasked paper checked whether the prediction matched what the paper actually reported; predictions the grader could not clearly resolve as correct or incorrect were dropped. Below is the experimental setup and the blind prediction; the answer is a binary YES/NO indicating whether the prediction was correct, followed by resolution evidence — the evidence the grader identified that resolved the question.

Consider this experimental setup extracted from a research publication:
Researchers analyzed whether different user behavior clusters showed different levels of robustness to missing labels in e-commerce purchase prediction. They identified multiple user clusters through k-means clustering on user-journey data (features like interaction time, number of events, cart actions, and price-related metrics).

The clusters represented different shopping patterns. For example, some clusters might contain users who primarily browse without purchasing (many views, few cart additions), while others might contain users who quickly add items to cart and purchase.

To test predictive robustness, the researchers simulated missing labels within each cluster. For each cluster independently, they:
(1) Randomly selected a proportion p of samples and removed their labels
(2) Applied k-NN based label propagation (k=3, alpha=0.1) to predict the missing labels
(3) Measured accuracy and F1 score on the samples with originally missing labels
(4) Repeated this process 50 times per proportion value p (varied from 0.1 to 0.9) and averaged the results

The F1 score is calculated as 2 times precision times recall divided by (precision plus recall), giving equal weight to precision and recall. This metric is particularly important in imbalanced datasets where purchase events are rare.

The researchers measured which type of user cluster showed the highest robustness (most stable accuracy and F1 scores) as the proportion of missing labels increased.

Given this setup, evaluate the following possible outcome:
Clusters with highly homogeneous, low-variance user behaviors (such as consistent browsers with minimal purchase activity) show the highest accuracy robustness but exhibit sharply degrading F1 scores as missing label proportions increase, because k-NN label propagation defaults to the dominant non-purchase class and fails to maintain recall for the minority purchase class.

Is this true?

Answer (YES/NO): NO